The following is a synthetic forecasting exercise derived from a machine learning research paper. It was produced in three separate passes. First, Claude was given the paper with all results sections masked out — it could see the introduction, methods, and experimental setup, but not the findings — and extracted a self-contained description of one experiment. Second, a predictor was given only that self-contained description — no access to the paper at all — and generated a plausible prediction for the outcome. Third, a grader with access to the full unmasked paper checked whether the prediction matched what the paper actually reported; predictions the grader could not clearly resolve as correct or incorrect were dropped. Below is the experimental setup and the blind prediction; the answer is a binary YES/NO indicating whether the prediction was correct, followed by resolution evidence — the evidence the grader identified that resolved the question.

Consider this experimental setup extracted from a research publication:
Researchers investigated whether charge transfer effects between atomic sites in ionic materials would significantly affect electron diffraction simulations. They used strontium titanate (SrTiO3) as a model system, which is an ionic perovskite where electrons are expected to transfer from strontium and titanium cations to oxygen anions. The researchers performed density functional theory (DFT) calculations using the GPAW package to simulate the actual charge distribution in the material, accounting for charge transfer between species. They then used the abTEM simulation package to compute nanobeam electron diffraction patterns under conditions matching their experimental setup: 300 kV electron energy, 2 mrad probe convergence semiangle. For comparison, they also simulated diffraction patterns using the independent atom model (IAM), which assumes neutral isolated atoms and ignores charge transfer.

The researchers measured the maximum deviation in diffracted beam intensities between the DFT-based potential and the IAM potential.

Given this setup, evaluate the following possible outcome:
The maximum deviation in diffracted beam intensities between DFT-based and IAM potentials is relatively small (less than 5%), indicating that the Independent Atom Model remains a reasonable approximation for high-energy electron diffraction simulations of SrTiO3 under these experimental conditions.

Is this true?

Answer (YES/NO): YES